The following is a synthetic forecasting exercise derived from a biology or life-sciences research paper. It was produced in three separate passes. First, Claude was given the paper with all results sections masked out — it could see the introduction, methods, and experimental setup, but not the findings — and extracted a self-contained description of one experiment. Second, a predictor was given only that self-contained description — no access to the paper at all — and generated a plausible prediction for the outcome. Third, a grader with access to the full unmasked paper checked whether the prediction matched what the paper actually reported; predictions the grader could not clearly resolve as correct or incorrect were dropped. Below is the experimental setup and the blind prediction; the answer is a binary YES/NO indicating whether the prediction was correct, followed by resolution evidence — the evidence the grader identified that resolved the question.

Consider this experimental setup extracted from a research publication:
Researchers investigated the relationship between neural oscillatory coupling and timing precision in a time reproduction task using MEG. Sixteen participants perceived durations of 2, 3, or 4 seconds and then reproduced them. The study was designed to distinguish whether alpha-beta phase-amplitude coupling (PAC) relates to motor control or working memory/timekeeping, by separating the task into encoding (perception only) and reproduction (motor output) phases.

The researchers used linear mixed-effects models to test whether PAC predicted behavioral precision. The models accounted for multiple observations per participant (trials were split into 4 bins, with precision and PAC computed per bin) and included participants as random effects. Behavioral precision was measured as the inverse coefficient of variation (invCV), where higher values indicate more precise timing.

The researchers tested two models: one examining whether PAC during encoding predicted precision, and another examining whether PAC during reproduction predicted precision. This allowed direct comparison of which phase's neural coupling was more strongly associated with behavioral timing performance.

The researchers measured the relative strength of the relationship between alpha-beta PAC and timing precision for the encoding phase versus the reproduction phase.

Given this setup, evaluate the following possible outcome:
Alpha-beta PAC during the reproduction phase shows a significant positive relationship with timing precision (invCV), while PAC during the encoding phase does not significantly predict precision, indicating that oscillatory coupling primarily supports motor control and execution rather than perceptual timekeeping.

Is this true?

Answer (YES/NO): NO